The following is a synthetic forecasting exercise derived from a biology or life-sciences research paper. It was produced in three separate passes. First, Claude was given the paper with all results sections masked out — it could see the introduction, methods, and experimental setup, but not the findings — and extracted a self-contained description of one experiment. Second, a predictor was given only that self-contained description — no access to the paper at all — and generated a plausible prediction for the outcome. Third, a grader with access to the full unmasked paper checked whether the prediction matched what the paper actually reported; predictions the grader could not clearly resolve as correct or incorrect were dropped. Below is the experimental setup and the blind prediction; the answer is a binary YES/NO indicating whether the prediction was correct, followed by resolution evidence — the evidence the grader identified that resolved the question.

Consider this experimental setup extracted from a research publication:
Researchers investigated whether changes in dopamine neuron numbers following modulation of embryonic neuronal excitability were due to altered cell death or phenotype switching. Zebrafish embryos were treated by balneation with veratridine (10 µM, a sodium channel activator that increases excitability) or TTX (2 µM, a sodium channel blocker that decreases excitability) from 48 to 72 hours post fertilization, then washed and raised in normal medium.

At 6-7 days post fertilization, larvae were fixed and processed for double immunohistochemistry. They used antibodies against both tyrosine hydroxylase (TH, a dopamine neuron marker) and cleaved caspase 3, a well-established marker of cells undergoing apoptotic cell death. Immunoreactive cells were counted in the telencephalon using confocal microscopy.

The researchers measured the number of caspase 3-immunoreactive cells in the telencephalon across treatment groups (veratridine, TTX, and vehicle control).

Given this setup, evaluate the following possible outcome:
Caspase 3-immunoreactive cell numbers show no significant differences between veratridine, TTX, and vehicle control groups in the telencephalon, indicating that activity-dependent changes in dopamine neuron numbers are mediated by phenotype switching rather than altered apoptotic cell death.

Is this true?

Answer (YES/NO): YES